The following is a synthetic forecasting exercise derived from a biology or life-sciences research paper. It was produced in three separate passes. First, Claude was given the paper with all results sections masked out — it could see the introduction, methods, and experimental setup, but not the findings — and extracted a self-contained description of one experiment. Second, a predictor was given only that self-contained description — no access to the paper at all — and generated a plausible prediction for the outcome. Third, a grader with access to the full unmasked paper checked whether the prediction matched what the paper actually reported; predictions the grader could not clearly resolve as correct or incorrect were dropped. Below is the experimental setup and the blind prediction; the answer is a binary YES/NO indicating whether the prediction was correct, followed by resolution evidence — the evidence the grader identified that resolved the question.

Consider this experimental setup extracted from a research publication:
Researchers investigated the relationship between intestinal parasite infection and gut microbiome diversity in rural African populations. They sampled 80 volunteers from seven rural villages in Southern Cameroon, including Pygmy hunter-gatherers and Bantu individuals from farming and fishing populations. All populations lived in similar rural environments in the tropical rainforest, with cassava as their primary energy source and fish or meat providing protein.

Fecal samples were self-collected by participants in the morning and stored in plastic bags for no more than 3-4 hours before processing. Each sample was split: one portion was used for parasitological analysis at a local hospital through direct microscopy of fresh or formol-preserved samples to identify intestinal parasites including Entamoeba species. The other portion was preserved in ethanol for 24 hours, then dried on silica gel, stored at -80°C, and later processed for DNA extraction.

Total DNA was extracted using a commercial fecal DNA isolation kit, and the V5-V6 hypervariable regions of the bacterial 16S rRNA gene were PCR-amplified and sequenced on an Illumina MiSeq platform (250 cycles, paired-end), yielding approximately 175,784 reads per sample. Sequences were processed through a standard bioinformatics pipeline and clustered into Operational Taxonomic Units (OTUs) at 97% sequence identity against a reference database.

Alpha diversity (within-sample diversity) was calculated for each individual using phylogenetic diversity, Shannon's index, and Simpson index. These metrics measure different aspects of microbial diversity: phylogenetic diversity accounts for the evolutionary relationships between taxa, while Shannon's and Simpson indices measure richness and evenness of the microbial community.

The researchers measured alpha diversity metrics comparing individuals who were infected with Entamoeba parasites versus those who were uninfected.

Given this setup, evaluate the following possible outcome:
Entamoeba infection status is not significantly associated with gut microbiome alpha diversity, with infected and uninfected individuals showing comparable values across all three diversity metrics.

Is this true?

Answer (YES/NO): NO